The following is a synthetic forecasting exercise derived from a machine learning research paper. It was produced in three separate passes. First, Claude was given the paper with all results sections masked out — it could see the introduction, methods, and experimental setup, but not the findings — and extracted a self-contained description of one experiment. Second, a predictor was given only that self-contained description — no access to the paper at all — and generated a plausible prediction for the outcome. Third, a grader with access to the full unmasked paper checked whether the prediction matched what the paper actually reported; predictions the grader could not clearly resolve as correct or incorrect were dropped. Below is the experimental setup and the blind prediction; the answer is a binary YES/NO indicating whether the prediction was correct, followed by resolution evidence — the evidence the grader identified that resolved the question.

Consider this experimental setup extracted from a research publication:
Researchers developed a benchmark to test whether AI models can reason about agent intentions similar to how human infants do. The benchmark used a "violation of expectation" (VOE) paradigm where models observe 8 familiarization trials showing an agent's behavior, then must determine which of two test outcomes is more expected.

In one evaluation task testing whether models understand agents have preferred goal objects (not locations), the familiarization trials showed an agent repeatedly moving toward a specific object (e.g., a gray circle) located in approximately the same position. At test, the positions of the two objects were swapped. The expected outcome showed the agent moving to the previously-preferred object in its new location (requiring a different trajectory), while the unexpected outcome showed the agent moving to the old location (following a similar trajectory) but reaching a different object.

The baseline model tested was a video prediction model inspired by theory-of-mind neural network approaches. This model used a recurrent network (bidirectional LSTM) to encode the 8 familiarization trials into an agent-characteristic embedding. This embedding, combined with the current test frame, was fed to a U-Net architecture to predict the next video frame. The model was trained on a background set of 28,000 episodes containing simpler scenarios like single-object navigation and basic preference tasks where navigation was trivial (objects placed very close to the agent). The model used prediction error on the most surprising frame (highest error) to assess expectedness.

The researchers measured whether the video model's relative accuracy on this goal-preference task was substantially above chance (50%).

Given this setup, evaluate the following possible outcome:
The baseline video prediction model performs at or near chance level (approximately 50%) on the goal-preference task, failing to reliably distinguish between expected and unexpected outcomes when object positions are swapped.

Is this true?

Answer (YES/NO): YES